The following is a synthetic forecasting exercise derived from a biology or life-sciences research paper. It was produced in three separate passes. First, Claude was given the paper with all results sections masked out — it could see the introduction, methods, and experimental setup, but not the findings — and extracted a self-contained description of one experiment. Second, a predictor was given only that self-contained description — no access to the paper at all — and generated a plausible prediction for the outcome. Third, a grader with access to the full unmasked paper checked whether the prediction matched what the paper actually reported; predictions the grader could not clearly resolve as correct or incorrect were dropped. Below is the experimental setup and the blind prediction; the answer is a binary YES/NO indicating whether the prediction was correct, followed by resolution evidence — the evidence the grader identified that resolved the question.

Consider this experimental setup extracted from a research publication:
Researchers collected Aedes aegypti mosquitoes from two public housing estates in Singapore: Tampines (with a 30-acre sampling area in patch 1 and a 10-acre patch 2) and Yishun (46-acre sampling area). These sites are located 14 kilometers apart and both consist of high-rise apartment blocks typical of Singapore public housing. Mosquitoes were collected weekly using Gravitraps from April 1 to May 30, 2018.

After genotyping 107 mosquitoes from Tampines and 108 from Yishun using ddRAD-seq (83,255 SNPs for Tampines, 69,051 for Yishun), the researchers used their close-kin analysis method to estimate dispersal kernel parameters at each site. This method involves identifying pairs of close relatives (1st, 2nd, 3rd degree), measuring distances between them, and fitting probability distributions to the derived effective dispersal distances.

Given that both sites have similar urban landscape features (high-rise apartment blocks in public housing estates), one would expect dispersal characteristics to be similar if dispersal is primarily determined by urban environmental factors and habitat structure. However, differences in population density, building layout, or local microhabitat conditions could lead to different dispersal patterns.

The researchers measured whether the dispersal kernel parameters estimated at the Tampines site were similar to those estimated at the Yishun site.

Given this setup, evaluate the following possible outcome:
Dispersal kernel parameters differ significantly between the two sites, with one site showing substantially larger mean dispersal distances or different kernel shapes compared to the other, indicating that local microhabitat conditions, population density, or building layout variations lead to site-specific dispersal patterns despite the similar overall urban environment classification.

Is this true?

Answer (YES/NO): NO